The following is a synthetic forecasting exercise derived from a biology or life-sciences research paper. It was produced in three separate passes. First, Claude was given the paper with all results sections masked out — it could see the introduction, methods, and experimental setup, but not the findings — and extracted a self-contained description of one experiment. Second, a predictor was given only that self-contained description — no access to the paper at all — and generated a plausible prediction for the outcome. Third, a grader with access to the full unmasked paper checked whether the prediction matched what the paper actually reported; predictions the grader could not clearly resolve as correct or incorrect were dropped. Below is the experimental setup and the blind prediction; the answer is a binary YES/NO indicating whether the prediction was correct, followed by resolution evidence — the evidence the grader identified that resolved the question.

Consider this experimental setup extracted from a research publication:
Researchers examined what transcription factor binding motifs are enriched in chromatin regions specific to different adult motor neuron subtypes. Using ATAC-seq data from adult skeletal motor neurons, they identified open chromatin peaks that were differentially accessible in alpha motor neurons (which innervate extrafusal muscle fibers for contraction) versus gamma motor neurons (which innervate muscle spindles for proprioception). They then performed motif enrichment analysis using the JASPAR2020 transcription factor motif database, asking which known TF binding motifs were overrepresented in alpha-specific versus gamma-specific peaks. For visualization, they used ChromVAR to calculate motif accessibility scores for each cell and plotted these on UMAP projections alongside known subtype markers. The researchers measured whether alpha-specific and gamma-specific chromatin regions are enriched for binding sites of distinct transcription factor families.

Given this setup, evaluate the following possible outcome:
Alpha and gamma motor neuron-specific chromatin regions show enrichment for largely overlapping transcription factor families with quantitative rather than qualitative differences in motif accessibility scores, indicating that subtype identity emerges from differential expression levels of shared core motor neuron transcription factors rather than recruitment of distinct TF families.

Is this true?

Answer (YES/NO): NO